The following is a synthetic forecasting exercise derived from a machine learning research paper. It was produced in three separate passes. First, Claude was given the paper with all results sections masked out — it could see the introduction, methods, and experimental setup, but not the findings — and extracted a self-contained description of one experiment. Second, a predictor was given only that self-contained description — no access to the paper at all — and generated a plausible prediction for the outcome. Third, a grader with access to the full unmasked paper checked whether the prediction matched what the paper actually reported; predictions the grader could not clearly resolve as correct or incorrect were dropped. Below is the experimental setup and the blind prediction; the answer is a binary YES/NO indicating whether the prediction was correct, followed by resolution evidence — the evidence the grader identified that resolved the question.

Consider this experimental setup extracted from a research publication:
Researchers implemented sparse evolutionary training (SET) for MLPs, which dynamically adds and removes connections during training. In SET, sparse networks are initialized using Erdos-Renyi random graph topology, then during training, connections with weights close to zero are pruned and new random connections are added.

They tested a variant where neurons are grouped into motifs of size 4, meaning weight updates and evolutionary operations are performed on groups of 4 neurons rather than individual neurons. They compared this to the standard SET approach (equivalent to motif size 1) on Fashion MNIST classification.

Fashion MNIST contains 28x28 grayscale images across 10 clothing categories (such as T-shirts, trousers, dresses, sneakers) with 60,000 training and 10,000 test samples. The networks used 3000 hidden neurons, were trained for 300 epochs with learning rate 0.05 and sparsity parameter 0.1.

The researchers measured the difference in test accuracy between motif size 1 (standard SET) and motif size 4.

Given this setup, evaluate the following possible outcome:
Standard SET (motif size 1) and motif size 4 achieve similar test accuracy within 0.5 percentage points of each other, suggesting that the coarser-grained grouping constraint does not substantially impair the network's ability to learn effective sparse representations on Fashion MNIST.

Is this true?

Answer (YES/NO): NO